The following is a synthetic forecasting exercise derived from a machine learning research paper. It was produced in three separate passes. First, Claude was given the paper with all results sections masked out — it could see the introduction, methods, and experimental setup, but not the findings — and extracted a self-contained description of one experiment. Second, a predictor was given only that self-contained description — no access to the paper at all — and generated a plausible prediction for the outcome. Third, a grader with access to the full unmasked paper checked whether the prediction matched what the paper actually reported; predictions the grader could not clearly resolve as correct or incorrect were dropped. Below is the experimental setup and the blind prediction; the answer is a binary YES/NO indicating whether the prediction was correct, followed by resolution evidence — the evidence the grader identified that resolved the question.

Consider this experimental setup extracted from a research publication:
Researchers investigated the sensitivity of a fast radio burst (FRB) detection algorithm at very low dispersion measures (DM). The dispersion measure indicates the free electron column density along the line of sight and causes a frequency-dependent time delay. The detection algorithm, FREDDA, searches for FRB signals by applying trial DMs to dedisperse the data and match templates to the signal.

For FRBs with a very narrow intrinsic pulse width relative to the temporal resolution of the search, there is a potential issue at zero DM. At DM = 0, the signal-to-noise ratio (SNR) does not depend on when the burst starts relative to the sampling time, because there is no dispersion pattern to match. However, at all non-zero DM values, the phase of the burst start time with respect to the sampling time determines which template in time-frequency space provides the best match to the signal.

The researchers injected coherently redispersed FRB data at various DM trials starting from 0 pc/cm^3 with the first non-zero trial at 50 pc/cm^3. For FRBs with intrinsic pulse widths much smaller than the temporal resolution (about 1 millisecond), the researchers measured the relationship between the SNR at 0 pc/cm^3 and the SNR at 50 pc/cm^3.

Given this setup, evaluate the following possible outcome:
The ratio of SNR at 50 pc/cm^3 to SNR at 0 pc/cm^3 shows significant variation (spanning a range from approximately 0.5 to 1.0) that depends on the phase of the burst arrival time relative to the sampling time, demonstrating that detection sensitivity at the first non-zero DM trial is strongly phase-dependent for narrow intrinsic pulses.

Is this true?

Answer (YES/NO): NO